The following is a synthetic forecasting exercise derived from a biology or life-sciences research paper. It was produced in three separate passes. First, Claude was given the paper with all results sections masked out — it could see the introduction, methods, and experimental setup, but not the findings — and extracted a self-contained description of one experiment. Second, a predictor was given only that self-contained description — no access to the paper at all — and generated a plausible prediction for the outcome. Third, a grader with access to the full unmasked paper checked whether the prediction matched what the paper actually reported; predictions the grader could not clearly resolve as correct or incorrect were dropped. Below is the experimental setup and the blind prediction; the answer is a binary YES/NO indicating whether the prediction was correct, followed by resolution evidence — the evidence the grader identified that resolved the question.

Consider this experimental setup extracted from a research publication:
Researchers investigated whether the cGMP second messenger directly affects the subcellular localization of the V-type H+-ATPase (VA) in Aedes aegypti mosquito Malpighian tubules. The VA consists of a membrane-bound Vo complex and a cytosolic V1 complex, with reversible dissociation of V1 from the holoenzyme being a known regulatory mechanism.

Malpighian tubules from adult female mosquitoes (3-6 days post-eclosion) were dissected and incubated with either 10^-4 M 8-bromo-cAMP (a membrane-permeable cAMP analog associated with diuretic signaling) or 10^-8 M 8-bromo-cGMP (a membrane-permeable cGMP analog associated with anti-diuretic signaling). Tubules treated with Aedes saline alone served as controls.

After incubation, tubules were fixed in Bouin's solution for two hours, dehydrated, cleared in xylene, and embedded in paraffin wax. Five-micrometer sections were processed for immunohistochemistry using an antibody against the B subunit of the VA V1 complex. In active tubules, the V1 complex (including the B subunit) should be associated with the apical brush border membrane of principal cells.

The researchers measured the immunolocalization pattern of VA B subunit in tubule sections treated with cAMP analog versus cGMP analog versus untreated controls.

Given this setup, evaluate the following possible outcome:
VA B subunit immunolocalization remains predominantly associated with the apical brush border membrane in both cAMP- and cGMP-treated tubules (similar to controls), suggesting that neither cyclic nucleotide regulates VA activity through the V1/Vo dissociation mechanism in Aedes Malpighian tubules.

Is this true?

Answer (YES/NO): NO